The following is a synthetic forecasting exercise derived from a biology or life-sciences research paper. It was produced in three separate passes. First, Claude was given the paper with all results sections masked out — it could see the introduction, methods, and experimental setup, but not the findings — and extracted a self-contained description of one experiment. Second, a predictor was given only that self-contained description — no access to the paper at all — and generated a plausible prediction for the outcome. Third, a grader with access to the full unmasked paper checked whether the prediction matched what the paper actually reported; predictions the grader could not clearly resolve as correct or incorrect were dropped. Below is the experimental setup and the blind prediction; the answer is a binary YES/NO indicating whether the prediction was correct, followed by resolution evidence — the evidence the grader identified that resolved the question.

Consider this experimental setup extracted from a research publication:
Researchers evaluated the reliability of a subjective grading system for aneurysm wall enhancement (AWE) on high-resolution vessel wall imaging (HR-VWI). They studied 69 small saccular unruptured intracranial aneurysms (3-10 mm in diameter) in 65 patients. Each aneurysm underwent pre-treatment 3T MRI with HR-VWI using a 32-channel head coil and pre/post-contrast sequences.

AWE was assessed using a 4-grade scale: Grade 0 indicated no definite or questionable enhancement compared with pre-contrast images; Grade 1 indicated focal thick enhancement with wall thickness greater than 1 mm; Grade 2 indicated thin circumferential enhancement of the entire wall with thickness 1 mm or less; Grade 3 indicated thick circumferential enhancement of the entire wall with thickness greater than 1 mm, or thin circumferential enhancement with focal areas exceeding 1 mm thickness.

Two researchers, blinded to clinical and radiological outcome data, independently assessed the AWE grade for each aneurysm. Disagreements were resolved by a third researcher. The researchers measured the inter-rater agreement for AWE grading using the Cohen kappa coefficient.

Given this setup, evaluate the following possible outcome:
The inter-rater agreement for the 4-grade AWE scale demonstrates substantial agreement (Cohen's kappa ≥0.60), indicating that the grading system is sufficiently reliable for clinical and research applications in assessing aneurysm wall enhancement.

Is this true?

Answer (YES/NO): YES